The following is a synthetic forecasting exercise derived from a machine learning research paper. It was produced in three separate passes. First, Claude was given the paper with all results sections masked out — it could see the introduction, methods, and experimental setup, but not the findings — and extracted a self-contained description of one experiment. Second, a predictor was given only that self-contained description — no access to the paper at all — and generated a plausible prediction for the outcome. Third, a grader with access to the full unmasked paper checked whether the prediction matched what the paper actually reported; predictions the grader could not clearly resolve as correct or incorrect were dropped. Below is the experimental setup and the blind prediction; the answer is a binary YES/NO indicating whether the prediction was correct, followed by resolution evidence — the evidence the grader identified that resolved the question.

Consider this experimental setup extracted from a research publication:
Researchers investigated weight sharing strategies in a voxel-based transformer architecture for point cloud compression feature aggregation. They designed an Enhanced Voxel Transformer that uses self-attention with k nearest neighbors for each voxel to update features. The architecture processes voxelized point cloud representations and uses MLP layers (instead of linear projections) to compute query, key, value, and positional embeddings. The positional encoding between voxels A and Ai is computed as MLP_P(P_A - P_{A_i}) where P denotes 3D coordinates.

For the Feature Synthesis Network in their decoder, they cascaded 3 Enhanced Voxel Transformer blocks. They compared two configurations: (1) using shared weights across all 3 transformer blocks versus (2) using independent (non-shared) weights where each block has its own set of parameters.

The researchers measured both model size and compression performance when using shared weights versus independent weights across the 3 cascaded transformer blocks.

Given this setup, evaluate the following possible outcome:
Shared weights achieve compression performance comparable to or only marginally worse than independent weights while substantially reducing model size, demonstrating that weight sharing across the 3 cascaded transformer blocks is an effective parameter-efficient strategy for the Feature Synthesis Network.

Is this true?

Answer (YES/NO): NO